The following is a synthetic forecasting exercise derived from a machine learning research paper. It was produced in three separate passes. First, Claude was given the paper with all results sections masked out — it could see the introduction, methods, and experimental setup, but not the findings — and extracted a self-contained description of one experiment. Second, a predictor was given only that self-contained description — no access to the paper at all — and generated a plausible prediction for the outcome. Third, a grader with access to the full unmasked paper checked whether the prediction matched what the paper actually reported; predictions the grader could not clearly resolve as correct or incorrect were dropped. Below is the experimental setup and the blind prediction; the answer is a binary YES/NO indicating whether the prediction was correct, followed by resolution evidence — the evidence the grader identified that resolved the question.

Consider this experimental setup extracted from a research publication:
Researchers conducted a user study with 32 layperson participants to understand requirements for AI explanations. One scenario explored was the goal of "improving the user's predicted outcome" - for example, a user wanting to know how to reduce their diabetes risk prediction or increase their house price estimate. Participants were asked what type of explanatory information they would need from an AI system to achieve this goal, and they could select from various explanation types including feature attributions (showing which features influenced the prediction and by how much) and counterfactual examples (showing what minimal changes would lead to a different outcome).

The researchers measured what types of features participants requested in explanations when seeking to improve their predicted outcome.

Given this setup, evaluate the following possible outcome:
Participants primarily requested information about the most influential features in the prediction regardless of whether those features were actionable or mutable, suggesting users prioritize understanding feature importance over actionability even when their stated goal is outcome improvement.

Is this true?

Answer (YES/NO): NO